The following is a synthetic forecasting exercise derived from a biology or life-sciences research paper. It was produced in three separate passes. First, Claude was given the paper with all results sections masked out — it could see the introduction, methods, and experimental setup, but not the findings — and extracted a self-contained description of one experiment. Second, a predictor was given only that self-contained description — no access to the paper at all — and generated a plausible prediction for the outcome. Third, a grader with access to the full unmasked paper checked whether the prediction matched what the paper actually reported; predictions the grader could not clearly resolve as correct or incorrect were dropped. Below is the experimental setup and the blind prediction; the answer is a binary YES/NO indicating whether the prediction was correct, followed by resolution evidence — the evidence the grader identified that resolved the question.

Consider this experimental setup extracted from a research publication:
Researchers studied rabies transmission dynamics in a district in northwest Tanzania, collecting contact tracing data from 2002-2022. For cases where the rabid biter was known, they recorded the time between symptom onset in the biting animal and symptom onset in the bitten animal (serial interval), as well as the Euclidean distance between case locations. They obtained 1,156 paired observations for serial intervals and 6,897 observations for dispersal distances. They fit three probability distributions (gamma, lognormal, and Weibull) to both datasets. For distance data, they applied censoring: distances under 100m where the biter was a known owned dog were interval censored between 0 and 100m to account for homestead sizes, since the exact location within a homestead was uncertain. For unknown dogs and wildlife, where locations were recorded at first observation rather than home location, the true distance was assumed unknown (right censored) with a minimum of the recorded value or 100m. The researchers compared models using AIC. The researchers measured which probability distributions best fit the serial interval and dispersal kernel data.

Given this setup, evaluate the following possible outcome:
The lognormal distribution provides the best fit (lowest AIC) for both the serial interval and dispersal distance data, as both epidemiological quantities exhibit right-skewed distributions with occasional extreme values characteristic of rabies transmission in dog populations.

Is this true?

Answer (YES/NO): NO